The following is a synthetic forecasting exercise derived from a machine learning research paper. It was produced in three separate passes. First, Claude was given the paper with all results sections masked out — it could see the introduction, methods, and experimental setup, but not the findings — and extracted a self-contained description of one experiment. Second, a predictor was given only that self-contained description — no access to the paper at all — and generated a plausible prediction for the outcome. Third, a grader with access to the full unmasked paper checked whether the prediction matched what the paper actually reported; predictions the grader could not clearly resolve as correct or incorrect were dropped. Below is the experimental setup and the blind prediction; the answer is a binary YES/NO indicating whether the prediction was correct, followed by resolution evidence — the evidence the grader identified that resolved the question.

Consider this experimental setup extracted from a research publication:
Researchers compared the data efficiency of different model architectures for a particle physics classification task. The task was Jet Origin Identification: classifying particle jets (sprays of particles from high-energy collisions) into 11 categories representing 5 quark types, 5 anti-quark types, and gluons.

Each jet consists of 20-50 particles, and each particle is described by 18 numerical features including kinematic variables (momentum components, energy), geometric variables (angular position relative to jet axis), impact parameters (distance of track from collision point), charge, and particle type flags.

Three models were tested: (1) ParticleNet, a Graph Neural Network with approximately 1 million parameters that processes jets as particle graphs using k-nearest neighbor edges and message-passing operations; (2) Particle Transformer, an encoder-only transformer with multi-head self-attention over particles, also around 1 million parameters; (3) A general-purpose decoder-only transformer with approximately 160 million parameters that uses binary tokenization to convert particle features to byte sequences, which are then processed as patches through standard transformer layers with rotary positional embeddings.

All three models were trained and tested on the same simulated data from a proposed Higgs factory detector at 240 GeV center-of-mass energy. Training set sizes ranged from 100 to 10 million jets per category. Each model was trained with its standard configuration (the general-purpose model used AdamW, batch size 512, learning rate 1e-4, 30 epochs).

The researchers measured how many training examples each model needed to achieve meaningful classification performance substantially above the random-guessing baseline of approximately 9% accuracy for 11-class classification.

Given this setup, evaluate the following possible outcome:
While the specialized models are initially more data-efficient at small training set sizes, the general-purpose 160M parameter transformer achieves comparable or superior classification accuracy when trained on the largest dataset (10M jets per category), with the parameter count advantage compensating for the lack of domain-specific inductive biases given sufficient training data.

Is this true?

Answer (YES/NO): YES